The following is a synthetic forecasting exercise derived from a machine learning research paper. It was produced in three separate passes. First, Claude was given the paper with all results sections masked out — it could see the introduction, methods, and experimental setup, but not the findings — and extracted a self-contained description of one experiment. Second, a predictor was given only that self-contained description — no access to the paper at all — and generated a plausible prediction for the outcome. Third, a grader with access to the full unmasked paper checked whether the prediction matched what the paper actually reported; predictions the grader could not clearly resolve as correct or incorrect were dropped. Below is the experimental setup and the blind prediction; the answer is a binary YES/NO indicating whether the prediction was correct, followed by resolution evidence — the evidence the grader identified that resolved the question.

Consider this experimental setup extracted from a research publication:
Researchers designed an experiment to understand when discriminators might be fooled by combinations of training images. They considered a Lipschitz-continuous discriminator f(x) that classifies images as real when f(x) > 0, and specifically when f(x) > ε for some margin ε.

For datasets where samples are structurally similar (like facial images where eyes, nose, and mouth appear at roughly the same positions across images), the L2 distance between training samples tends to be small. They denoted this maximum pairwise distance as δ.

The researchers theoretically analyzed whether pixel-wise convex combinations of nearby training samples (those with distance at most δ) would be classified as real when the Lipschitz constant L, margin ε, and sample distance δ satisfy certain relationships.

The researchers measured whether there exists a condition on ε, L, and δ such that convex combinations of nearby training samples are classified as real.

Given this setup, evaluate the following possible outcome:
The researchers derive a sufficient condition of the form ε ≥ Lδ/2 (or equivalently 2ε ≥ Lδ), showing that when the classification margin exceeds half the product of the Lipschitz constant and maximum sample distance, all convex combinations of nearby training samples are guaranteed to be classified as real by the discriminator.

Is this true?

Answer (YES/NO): YES